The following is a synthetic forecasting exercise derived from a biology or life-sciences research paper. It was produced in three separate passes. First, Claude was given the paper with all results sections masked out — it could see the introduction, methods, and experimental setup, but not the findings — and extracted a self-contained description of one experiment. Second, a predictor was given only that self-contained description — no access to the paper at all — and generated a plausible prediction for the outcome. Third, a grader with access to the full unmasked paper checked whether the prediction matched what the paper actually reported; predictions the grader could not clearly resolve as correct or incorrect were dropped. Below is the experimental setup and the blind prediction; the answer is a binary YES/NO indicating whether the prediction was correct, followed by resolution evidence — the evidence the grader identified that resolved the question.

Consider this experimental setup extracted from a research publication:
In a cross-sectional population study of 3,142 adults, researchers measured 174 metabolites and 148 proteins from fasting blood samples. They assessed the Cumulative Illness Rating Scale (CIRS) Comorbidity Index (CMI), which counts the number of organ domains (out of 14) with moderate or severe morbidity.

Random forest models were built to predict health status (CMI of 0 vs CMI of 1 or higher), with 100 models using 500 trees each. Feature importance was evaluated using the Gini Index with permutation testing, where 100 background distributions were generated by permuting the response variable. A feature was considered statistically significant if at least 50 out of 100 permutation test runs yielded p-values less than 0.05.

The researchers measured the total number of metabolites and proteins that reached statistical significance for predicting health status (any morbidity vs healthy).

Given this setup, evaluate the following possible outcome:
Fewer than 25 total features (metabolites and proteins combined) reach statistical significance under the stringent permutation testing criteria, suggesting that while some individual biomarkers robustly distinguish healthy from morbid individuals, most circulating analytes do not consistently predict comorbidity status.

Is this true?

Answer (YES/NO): NO